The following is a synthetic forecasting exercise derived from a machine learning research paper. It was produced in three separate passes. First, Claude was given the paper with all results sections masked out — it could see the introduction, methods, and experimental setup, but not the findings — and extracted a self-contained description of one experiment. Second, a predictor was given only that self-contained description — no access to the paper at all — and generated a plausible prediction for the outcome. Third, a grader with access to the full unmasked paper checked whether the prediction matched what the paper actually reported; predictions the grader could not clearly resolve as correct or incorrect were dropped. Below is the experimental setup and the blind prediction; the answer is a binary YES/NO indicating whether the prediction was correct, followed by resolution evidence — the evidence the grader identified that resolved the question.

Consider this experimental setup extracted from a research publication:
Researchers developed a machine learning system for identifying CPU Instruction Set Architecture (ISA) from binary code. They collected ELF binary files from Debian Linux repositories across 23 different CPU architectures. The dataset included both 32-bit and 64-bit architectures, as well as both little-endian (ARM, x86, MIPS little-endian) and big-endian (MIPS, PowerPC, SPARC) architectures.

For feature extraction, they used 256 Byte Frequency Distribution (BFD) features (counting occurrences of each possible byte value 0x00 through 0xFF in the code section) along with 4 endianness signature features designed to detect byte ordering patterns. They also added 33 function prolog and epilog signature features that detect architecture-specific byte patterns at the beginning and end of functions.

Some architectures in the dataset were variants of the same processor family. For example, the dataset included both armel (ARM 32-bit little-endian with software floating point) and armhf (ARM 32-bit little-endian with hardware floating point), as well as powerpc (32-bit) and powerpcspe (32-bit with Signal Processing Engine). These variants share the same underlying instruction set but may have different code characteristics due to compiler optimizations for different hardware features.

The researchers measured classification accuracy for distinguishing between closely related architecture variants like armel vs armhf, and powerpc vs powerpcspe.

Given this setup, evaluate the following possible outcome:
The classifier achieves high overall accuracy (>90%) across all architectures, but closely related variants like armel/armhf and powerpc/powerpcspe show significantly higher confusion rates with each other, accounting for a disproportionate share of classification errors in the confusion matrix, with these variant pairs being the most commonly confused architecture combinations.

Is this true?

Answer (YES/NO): NO